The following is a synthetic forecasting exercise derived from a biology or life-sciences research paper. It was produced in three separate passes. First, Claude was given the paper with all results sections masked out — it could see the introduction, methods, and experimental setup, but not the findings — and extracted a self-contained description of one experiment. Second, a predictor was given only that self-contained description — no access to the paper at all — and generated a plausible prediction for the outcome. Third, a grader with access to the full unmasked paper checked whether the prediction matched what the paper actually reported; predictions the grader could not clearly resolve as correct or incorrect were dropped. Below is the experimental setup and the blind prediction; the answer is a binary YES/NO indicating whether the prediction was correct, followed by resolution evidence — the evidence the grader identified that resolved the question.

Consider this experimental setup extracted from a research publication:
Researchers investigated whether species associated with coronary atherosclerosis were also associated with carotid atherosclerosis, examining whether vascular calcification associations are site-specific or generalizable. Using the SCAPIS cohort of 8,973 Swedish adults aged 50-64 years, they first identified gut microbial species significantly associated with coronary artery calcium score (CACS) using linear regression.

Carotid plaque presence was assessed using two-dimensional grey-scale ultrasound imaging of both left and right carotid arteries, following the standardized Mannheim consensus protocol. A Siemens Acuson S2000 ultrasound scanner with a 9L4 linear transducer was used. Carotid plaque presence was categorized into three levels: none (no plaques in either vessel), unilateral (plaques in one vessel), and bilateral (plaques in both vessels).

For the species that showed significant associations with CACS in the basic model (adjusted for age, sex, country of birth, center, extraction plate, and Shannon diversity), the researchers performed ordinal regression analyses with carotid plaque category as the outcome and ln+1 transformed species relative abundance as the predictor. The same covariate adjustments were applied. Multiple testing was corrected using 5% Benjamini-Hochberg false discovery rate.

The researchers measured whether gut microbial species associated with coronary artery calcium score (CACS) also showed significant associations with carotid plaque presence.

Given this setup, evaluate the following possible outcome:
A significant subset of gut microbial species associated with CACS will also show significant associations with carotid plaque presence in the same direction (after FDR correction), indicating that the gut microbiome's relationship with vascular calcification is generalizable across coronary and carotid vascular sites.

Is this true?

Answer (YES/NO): NO